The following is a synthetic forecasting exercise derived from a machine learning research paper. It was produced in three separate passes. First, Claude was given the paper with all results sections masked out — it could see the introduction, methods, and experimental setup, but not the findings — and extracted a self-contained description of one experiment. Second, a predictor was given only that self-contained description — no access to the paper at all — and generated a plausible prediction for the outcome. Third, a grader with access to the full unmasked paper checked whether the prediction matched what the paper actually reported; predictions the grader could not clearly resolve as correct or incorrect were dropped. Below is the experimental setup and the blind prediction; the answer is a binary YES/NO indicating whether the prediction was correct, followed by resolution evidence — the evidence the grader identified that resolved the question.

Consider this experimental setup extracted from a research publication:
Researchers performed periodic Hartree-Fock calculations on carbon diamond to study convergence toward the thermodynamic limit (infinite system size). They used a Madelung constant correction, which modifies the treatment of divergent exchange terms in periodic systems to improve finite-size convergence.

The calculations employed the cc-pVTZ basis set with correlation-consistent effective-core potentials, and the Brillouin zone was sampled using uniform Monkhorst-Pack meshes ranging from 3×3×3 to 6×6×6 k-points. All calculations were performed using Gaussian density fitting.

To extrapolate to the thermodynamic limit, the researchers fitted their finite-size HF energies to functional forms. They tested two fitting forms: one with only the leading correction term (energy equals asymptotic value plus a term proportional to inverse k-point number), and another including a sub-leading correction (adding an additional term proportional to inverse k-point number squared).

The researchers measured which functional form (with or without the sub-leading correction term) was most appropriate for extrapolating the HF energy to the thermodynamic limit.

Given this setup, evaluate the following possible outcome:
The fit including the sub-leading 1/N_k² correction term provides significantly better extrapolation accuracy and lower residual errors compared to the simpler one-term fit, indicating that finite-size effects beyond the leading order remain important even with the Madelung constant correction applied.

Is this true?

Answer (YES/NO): NO